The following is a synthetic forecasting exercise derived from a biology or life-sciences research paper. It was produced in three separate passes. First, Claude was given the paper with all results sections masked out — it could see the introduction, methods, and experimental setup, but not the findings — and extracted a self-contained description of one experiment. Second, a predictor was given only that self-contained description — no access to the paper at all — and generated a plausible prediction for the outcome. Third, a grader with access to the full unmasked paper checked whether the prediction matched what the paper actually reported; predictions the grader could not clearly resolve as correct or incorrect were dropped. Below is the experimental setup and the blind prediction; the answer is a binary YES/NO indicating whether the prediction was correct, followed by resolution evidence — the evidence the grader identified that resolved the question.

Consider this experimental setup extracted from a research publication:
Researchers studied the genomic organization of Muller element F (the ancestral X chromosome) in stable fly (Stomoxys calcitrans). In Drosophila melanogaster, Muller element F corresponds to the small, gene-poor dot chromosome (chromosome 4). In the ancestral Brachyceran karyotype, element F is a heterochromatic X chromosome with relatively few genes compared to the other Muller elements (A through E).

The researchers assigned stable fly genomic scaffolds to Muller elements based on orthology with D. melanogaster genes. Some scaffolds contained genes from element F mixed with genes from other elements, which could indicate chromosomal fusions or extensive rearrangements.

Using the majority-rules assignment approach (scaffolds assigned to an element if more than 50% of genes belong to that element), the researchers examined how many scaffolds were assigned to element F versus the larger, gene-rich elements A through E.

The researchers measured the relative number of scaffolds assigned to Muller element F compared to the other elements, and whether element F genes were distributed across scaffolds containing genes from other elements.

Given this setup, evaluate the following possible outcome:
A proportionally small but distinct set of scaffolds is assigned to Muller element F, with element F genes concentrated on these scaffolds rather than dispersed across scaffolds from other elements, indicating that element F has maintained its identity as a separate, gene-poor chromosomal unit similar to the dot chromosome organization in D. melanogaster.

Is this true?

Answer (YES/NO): NO